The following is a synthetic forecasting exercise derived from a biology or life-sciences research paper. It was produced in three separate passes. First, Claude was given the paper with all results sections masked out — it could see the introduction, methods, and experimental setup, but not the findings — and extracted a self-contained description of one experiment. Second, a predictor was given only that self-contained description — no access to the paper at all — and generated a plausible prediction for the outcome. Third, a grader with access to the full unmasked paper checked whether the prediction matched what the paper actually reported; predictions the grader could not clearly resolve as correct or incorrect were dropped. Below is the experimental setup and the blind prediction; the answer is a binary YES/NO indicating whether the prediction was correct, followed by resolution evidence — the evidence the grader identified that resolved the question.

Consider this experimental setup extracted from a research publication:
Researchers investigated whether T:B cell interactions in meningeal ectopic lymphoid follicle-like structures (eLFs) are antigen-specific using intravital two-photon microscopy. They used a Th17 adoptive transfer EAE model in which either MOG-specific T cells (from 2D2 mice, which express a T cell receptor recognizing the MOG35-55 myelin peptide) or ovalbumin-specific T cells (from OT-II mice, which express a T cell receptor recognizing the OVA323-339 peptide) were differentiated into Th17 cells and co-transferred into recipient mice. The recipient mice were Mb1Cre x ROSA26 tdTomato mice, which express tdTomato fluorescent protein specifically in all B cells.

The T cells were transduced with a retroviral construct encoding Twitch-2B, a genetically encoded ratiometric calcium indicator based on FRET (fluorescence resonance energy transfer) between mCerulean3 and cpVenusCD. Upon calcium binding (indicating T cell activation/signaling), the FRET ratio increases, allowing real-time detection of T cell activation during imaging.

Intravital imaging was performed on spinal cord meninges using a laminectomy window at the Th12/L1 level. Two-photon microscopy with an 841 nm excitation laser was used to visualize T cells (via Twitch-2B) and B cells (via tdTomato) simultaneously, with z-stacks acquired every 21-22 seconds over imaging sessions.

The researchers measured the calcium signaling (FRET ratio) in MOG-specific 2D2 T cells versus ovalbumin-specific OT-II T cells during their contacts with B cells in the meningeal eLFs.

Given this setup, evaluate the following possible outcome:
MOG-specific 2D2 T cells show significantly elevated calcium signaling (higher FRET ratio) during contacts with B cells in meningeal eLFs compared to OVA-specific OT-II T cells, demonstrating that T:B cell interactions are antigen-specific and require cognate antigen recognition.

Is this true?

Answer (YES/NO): YES